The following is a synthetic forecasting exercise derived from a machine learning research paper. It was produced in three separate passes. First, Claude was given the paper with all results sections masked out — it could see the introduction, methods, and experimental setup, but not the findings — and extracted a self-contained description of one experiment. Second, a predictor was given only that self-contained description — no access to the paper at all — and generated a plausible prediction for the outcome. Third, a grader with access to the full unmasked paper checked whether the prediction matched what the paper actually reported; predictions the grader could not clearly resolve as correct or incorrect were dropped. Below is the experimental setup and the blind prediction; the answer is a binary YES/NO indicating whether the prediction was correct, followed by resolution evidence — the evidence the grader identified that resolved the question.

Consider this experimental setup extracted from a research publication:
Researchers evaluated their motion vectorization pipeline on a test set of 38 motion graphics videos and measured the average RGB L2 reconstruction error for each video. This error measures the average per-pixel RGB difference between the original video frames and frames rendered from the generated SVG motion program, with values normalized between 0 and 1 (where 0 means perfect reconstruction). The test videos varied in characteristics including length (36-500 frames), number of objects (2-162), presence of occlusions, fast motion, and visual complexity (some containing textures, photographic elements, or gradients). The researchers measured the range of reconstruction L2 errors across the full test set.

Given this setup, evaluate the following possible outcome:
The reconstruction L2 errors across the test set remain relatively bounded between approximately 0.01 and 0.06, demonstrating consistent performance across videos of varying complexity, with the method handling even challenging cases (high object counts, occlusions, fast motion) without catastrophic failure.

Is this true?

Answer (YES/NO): NO